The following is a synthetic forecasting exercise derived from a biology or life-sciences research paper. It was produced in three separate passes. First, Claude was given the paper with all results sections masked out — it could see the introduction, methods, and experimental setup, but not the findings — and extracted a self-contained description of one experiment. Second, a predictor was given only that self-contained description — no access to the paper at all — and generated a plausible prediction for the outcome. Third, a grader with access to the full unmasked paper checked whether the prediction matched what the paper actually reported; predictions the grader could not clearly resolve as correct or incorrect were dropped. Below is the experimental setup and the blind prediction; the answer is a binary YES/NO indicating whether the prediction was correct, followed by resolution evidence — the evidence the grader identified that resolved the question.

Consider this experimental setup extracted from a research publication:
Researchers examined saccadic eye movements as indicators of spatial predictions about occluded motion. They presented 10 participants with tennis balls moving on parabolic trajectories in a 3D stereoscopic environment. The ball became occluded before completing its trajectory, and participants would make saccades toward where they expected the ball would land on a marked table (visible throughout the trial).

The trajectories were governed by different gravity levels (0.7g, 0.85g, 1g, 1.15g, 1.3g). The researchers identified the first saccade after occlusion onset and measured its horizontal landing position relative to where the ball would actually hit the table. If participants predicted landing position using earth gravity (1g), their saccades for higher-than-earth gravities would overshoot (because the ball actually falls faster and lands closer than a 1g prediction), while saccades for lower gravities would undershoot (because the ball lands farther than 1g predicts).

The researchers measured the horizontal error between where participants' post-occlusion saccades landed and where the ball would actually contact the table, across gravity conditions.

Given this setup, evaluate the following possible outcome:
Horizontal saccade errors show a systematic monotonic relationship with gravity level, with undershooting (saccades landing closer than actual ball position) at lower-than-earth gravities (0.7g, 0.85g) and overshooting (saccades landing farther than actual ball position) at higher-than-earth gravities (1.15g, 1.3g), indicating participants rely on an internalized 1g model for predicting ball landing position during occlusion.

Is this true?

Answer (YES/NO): YES